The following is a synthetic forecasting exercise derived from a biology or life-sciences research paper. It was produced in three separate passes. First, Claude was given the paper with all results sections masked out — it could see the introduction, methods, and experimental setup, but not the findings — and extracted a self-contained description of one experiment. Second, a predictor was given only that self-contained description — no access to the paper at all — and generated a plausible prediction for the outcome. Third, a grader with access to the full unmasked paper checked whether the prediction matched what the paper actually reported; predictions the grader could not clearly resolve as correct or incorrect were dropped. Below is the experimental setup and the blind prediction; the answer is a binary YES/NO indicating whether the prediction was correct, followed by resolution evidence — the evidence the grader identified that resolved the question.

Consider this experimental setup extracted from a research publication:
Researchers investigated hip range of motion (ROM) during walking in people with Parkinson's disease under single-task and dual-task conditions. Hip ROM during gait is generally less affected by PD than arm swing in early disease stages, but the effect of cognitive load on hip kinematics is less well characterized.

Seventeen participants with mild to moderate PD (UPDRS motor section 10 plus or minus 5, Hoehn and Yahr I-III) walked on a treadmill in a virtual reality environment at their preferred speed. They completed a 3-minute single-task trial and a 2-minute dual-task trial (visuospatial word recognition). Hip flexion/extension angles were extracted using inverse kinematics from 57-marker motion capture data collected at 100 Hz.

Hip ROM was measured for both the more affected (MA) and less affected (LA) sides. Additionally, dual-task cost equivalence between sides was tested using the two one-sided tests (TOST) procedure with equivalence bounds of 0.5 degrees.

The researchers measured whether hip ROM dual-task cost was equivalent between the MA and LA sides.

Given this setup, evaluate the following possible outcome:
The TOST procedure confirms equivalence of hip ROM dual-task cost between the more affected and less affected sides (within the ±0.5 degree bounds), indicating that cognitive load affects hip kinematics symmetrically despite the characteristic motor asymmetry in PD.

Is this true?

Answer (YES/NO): NO